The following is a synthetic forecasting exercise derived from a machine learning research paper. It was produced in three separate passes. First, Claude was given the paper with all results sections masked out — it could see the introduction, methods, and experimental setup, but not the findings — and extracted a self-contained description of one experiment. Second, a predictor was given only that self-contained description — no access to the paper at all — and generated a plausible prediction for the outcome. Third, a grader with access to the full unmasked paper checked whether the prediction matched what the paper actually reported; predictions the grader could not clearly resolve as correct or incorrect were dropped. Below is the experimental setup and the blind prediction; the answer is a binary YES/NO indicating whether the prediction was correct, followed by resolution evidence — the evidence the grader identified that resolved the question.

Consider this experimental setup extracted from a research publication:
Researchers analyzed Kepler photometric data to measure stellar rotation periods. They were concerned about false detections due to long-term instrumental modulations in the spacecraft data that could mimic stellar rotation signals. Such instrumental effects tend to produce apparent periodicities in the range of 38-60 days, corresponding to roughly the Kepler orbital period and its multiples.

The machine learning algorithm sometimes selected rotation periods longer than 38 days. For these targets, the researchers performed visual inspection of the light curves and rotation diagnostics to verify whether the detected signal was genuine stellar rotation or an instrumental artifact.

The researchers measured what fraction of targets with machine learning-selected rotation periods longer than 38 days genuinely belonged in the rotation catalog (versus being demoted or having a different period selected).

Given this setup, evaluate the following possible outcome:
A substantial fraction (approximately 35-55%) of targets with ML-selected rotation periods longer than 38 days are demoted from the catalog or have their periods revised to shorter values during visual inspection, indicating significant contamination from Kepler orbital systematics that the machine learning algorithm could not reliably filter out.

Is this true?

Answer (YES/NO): NO